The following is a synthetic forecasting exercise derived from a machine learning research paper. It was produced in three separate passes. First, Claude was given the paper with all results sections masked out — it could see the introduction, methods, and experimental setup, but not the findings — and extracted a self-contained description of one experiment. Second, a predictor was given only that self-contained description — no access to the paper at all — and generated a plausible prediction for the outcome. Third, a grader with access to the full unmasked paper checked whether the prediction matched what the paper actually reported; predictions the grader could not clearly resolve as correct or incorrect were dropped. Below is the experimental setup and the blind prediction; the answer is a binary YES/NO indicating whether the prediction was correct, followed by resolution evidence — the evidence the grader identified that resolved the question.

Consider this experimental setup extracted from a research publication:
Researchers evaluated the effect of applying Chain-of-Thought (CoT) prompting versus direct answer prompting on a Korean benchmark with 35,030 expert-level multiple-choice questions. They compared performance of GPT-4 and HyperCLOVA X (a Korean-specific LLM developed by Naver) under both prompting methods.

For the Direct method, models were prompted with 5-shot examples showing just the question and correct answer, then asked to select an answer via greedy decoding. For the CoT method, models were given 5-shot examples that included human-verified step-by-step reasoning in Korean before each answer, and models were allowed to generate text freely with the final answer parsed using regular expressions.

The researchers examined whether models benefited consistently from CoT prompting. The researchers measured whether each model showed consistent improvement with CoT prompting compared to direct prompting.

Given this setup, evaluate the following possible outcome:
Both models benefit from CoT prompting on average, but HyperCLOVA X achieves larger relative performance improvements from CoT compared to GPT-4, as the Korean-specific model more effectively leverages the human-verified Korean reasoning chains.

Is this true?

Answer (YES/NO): NO